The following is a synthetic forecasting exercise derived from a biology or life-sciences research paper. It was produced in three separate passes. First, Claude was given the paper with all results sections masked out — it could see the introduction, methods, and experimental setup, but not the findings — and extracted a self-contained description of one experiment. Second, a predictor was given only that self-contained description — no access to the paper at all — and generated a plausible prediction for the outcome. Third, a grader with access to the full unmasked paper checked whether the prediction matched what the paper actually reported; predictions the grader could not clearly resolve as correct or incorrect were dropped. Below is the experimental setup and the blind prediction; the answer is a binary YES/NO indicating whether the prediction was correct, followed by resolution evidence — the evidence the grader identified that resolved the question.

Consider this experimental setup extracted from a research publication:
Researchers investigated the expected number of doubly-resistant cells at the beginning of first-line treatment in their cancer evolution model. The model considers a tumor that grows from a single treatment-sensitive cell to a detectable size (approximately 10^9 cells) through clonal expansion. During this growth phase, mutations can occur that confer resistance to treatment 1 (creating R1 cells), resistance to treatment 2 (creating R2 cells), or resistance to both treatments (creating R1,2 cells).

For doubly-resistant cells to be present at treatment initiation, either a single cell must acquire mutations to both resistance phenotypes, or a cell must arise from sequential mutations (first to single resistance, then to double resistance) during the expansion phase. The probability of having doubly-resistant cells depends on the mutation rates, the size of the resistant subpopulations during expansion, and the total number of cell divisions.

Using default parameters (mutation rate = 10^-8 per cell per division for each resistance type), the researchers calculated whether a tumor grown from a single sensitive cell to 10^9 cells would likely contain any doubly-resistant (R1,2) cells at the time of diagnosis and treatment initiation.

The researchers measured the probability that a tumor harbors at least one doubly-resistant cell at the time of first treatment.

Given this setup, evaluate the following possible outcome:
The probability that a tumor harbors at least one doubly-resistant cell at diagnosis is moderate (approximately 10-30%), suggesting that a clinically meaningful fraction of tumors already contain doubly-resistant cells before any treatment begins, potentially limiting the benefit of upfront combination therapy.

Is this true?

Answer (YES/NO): NO